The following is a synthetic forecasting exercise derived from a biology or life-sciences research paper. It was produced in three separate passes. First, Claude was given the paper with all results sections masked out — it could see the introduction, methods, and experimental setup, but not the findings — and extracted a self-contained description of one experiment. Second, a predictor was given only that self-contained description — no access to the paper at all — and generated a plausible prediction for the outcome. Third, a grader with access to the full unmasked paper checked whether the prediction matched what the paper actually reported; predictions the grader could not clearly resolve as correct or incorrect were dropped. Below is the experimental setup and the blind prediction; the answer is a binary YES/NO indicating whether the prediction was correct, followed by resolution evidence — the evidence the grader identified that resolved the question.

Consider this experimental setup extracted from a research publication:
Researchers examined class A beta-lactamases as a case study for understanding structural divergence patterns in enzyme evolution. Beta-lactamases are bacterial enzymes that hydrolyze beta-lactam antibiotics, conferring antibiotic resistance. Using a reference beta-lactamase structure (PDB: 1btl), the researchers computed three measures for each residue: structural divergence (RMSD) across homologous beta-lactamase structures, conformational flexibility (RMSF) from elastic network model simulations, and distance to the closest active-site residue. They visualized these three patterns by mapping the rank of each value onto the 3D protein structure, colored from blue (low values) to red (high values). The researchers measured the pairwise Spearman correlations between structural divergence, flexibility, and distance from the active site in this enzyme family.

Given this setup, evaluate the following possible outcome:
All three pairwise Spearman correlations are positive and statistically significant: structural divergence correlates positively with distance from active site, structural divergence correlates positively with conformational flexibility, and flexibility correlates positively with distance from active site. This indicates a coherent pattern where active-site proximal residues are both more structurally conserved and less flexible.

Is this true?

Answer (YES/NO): YES